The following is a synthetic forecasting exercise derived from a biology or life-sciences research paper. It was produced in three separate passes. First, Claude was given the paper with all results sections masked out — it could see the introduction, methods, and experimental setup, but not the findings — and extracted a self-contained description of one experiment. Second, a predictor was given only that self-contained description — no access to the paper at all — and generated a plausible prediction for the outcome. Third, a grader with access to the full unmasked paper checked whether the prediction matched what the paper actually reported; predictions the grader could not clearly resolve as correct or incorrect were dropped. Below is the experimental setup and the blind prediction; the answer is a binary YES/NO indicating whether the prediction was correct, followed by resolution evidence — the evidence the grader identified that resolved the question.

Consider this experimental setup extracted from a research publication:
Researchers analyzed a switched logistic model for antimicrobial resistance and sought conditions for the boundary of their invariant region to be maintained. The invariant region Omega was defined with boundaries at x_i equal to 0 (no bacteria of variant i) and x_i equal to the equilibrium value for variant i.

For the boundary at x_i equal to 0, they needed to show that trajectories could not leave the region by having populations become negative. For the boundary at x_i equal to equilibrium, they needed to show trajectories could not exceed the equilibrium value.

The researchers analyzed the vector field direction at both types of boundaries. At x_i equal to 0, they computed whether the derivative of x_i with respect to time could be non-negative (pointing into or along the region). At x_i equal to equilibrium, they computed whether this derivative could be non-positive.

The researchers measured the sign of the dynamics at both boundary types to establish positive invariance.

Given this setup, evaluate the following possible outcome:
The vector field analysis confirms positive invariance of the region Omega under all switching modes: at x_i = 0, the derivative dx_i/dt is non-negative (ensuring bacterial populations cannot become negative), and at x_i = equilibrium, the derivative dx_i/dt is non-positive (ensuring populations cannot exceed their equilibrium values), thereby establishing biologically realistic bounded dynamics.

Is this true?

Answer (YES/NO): YES